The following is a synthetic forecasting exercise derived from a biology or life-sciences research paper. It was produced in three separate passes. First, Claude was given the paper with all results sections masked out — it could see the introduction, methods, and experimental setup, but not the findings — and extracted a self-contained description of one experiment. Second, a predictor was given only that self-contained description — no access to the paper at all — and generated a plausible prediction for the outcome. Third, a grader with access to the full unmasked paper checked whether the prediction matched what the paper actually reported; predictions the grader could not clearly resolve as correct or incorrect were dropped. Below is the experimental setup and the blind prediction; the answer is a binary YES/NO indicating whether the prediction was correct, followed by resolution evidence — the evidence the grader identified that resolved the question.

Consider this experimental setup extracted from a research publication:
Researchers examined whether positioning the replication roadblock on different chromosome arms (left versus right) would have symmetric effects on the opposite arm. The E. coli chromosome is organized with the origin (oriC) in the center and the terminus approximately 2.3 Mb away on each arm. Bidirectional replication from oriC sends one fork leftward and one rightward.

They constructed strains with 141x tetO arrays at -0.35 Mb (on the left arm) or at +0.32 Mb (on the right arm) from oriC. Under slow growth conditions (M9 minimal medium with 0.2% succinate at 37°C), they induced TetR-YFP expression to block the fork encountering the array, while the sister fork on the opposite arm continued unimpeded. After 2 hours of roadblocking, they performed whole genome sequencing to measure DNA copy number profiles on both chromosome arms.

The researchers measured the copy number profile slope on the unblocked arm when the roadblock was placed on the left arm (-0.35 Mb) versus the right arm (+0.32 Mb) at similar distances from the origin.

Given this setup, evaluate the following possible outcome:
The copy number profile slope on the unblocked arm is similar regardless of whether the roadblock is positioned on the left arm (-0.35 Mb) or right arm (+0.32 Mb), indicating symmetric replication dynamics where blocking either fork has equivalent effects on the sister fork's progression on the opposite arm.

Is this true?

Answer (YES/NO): YES